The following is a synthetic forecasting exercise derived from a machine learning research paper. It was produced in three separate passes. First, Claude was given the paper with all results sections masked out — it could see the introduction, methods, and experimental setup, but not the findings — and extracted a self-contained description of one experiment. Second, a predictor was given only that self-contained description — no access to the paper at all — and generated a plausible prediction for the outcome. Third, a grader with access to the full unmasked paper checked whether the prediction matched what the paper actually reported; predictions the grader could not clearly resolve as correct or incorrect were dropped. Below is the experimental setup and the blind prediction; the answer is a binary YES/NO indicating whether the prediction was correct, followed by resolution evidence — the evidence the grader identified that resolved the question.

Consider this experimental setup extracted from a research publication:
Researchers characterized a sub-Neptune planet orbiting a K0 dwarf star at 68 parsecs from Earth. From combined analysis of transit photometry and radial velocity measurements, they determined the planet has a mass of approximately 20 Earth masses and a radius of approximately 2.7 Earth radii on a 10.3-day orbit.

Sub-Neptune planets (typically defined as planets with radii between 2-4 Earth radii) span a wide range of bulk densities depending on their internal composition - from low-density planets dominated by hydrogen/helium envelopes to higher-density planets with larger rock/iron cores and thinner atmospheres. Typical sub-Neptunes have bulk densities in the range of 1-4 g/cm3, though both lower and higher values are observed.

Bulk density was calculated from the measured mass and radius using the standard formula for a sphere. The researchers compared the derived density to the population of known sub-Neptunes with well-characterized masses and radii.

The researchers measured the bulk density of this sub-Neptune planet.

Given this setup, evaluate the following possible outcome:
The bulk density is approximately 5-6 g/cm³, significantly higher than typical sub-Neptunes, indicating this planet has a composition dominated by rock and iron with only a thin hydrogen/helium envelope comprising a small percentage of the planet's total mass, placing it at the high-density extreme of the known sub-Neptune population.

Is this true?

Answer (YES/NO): YES